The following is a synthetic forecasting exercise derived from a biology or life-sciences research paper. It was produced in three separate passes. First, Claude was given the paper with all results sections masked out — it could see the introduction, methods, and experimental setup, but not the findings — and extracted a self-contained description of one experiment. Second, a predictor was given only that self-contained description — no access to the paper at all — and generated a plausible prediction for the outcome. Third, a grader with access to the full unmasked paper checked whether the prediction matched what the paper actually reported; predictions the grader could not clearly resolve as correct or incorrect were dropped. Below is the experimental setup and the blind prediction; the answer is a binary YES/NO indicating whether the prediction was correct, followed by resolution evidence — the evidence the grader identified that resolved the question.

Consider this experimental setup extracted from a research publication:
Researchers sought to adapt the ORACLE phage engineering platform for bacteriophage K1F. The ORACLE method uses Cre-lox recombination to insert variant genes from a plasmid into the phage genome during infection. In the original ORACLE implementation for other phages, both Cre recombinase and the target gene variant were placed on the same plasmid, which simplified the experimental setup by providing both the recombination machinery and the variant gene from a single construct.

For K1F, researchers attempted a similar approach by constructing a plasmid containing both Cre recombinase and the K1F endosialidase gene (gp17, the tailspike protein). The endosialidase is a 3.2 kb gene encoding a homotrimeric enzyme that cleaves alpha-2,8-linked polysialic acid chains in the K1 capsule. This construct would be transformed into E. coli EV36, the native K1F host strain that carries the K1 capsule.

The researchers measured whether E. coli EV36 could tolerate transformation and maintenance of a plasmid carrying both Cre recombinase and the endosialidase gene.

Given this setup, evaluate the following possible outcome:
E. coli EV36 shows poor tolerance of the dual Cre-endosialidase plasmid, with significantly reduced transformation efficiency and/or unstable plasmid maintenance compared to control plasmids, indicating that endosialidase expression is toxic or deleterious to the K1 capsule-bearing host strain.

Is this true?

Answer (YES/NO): NO